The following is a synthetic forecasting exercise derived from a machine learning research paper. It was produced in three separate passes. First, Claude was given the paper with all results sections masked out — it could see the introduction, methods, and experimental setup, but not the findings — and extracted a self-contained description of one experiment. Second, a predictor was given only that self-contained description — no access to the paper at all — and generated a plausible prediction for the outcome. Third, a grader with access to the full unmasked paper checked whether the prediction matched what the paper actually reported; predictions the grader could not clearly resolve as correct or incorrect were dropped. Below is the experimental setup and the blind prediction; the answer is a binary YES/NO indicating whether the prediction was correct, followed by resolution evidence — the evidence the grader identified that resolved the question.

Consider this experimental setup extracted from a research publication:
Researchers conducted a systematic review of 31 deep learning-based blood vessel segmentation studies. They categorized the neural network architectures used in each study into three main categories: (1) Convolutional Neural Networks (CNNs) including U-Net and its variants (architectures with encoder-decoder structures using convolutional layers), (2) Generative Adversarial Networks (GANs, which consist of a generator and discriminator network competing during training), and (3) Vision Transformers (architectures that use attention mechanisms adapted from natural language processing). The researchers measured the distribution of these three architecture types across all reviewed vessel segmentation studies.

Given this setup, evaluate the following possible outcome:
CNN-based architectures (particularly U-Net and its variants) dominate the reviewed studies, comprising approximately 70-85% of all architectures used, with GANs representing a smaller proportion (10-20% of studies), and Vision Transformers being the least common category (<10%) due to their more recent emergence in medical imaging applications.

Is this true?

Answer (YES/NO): YES